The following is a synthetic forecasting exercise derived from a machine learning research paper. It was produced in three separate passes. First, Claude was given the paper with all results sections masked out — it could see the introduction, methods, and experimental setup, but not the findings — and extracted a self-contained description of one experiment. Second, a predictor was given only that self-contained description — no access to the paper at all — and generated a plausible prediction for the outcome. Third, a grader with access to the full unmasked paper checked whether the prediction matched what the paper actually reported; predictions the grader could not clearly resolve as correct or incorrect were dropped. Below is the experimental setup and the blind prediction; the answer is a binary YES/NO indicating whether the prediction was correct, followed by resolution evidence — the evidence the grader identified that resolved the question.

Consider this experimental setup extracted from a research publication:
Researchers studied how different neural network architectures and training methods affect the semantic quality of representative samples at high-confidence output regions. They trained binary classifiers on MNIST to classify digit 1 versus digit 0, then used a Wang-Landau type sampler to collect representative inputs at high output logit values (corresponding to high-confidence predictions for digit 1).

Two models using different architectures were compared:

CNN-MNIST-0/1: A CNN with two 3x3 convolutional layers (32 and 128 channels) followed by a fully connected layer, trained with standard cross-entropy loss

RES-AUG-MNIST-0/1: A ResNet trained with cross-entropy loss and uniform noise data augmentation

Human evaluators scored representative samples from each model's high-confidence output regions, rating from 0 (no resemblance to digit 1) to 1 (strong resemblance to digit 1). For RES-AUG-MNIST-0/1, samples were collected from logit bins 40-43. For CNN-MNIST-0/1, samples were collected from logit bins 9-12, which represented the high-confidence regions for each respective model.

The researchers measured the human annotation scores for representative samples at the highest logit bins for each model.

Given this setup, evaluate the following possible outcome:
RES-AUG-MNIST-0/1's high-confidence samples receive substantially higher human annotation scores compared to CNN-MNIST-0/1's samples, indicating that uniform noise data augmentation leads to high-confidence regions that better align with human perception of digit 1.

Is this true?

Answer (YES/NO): YES